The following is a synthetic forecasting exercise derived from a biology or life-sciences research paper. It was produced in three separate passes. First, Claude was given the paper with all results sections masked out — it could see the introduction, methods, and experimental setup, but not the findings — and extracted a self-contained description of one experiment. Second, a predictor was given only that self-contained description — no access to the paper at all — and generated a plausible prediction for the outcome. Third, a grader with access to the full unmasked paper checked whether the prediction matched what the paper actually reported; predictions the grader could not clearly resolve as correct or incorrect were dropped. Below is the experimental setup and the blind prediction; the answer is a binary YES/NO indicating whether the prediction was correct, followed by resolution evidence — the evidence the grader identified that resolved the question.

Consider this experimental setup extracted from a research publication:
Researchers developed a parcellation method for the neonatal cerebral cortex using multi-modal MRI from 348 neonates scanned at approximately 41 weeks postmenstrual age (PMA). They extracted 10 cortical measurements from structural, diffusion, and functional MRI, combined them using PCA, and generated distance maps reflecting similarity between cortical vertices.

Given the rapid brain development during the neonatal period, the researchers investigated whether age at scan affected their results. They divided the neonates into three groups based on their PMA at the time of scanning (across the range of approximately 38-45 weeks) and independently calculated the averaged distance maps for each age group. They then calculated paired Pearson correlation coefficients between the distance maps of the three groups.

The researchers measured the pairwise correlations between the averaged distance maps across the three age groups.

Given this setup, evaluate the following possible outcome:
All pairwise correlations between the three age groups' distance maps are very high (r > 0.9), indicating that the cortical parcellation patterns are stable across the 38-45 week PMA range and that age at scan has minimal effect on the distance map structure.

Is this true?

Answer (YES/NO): YES